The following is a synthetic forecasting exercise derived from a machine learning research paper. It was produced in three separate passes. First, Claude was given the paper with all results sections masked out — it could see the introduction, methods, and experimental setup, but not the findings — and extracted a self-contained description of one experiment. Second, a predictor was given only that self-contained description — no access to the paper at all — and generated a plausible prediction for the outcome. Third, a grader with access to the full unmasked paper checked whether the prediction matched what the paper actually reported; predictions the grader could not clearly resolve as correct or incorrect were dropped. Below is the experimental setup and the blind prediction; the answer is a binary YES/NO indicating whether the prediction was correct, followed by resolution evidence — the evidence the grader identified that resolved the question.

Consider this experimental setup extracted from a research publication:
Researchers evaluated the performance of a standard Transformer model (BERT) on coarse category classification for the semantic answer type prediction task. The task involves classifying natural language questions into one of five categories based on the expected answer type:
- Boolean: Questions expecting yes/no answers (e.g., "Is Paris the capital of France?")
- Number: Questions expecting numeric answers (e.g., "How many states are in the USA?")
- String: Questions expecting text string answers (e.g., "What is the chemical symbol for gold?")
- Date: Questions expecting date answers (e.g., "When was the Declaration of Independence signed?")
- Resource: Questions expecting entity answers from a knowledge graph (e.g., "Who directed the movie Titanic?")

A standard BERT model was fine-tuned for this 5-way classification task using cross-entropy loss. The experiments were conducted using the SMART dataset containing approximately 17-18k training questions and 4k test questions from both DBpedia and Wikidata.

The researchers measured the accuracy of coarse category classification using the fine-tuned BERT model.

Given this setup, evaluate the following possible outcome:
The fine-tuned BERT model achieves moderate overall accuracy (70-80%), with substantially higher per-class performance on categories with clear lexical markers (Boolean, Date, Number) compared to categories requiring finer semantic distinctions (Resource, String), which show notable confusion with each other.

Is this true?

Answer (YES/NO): NO